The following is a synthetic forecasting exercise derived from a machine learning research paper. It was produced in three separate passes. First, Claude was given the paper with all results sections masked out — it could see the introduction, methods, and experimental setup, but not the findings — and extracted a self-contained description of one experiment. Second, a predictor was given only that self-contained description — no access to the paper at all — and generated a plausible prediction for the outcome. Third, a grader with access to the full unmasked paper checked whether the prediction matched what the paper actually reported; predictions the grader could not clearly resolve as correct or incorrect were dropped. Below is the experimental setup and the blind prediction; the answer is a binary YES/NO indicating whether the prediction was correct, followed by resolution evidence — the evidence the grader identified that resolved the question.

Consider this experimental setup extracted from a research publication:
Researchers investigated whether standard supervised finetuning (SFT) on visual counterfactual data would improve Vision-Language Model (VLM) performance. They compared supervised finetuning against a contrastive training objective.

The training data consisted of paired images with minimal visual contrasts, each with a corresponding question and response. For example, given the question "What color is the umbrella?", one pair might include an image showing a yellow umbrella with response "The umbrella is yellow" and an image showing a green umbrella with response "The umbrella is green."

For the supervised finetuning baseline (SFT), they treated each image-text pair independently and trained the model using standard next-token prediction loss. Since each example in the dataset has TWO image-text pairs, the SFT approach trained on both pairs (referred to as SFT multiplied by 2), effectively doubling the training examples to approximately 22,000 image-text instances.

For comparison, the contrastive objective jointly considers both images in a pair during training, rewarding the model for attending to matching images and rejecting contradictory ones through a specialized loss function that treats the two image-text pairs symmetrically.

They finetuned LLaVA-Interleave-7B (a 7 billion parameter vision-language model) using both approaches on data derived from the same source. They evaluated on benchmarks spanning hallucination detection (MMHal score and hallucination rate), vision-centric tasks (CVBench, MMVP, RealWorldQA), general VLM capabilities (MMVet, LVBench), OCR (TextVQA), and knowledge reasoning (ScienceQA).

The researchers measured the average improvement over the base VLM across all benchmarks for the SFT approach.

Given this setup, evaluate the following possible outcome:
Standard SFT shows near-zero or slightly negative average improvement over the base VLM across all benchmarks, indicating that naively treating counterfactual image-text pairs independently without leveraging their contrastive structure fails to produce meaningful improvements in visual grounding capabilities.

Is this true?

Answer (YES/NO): YES